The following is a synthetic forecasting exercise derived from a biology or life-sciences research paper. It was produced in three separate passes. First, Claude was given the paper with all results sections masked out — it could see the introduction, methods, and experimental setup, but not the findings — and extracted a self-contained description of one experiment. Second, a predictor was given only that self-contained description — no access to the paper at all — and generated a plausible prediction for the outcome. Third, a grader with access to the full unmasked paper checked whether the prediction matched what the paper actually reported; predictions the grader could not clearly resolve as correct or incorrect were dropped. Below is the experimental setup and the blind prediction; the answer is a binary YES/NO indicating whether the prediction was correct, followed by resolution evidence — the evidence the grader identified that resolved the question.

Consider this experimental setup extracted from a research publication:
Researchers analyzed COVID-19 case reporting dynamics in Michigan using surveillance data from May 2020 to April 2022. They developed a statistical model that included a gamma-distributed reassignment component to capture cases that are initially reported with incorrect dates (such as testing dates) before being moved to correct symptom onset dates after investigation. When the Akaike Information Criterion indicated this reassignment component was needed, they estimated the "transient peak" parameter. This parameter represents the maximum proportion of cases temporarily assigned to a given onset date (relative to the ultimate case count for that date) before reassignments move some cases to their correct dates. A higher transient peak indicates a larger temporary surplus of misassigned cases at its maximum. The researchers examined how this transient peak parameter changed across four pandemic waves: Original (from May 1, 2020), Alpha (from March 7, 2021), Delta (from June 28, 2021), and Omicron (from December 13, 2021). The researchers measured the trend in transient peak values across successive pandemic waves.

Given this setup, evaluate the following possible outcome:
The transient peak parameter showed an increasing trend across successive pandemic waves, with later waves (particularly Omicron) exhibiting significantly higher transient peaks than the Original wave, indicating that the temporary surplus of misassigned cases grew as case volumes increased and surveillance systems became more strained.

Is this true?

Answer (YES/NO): YES